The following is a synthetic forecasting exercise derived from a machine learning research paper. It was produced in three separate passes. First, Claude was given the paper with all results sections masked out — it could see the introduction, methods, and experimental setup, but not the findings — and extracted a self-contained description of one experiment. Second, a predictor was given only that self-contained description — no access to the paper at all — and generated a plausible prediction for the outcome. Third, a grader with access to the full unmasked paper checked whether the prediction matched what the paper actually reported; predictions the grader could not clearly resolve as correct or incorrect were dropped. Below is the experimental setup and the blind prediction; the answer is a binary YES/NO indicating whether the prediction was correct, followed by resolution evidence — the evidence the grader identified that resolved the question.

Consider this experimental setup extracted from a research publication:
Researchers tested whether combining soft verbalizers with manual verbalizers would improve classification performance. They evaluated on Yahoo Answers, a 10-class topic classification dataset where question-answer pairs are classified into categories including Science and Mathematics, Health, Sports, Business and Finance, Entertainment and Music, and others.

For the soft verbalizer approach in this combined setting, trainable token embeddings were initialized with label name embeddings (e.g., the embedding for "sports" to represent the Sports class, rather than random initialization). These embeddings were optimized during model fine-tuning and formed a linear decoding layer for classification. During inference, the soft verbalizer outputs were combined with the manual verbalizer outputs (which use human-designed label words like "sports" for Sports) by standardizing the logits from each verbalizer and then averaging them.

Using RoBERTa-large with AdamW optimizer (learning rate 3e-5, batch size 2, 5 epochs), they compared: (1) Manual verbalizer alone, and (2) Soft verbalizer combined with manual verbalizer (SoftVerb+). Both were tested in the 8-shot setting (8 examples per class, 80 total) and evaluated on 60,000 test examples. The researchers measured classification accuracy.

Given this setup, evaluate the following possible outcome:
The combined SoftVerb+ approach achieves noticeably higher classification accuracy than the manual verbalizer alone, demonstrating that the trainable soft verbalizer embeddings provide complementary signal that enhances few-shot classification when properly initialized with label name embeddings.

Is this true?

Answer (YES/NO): NO